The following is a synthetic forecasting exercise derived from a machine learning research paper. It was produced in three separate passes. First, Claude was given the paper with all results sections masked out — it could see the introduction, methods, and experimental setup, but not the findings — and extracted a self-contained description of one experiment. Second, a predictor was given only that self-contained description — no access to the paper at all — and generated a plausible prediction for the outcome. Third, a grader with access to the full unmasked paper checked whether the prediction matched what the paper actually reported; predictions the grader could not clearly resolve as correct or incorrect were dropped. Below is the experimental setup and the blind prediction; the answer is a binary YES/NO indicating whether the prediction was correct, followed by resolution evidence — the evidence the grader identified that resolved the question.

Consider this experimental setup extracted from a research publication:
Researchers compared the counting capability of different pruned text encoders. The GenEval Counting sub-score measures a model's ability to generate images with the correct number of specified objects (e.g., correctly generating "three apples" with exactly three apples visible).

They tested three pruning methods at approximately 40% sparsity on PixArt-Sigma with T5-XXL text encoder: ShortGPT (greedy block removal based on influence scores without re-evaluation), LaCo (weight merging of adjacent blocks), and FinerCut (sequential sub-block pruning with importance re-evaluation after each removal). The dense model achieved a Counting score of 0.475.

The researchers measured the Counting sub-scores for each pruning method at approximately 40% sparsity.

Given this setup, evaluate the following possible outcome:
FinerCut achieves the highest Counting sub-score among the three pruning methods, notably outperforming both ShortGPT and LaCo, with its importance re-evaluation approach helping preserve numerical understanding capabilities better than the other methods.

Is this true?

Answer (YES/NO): YES